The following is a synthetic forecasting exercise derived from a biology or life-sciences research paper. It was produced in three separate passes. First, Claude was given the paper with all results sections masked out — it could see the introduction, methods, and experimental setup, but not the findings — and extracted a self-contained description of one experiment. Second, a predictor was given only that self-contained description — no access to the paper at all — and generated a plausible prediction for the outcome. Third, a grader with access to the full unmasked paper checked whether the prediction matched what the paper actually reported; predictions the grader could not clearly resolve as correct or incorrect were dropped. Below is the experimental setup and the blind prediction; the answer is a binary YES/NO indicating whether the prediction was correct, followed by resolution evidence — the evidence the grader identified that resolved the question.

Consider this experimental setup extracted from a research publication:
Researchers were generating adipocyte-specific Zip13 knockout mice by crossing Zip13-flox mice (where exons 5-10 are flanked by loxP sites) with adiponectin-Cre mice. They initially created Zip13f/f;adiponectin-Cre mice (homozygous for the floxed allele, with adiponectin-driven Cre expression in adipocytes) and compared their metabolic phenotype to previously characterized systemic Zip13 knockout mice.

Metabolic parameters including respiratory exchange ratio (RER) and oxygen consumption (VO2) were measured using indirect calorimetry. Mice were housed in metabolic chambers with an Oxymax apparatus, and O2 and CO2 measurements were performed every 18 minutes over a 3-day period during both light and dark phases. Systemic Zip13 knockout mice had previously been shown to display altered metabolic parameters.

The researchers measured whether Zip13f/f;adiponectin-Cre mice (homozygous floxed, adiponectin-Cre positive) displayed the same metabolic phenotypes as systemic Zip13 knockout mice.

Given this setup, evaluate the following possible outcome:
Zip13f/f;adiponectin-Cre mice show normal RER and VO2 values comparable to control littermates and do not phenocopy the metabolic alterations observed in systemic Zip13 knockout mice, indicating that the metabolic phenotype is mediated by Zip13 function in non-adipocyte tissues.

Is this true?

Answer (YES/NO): NO